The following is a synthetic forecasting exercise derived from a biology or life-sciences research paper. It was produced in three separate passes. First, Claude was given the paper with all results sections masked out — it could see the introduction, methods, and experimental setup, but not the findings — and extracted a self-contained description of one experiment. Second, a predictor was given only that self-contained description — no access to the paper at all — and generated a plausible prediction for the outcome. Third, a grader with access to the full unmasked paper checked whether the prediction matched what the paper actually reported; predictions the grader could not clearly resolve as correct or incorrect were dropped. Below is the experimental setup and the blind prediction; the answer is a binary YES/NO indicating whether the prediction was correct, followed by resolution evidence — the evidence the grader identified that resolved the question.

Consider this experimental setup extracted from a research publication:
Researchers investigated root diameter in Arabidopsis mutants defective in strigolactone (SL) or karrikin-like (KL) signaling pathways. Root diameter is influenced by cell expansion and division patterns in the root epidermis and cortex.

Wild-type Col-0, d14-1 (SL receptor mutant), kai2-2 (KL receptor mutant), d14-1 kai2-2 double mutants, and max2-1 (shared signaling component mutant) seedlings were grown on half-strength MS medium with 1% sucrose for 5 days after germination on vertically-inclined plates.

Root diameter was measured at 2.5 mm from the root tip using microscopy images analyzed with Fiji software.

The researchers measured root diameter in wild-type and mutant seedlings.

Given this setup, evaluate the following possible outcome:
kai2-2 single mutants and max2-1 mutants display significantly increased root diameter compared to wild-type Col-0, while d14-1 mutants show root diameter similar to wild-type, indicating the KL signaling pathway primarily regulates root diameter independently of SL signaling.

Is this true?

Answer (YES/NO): NO